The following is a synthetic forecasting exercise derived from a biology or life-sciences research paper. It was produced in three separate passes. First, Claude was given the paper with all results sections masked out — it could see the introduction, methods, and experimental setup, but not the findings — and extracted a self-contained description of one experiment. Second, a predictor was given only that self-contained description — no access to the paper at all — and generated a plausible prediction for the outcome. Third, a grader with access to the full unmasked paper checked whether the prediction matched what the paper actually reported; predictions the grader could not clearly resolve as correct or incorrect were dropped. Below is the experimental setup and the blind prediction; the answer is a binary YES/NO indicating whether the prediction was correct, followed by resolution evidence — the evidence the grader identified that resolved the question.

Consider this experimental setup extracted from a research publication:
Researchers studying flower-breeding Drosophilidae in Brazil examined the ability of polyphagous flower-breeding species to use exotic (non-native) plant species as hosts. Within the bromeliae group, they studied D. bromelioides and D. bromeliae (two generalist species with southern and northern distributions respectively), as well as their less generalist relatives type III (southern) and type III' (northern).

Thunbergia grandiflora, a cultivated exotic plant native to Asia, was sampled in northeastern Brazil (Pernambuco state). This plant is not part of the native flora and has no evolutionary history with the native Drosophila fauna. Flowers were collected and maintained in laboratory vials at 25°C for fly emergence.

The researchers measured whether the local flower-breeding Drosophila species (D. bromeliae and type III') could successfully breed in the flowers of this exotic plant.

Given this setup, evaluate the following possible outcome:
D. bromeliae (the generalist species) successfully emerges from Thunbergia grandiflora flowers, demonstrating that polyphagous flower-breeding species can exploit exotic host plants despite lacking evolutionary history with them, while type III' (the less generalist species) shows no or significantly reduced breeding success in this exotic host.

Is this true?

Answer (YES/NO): NO